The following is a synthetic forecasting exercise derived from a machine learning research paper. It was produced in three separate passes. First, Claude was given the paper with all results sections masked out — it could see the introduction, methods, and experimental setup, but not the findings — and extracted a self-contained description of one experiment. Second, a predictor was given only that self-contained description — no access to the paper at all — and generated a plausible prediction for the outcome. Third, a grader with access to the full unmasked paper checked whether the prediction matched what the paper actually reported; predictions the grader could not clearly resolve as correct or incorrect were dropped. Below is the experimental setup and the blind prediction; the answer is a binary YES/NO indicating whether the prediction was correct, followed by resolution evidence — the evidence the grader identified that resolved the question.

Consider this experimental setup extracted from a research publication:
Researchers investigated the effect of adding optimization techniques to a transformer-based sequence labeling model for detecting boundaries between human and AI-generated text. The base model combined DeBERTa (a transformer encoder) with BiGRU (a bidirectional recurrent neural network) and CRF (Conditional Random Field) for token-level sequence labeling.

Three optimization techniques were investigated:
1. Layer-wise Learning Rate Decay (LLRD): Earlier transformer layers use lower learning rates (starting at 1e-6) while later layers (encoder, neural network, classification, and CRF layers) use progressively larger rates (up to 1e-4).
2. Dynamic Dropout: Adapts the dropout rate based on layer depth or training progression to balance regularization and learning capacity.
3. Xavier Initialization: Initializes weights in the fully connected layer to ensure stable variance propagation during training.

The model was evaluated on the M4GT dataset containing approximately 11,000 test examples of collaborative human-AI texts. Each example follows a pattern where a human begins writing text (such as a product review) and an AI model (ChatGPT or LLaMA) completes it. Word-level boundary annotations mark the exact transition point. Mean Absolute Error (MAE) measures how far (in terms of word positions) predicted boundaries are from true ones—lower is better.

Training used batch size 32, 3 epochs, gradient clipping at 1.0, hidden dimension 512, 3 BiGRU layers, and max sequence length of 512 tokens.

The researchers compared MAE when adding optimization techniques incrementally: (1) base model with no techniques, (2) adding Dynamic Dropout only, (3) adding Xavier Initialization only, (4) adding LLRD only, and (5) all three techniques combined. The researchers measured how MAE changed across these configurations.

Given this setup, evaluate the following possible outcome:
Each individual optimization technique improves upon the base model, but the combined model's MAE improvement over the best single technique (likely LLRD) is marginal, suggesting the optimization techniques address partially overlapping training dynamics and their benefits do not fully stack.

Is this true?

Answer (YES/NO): NO